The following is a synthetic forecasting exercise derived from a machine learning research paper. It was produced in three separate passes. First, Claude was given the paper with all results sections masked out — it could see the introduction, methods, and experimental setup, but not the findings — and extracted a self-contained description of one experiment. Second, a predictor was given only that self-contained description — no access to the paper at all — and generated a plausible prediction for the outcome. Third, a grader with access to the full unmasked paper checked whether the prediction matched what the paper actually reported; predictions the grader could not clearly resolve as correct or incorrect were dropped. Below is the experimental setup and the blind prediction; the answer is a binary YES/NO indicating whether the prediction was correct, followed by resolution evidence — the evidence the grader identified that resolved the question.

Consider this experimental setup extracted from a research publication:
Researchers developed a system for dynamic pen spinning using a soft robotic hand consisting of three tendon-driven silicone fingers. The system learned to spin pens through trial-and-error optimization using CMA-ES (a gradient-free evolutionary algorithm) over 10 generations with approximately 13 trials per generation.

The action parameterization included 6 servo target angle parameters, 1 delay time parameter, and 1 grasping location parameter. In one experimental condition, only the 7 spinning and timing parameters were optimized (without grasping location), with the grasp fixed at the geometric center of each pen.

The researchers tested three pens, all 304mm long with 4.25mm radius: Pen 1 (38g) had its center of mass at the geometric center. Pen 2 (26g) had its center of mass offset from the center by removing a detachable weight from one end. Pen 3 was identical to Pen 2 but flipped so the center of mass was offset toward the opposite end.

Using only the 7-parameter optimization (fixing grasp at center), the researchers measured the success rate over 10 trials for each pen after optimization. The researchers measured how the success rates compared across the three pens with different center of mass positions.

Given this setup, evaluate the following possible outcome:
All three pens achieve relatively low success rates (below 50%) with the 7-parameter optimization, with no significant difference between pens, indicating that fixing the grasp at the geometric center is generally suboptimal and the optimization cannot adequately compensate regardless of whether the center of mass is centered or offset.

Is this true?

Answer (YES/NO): NO